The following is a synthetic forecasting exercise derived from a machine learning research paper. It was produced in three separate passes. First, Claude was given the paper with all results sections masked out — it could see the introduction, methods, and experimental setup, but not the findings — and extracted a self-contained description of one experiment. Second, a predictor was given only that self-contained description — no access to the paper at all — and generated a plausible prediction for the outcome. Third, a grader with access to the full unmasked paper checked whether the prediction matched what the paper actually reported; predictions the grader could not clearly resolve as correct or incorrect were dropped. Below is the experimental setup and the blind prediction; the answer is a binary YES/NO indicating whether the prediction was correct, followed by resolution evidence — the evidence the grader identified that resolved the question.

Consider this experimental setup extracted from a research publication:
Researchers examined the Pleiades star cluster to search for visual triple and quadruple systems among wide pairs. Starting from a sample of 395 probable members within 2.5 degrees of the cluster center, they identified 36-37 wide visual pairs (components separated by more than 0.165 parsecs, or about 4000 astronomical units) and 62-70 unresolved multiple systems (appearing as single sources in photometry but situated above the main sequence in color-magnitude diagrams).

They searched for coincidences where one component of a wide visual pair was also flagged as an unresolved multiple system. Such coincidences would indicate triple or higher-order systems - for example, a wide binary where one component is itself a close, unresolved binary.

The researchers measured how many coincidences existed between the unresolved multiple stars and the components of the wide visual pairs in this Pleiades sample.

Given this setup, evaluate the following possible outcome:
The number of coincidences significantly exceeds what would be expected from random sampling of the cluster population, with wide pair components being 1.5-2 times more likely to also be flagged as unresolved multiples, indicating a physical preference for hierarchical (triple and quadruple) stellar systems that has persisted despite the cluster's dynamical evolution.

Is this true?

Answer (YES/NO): NO